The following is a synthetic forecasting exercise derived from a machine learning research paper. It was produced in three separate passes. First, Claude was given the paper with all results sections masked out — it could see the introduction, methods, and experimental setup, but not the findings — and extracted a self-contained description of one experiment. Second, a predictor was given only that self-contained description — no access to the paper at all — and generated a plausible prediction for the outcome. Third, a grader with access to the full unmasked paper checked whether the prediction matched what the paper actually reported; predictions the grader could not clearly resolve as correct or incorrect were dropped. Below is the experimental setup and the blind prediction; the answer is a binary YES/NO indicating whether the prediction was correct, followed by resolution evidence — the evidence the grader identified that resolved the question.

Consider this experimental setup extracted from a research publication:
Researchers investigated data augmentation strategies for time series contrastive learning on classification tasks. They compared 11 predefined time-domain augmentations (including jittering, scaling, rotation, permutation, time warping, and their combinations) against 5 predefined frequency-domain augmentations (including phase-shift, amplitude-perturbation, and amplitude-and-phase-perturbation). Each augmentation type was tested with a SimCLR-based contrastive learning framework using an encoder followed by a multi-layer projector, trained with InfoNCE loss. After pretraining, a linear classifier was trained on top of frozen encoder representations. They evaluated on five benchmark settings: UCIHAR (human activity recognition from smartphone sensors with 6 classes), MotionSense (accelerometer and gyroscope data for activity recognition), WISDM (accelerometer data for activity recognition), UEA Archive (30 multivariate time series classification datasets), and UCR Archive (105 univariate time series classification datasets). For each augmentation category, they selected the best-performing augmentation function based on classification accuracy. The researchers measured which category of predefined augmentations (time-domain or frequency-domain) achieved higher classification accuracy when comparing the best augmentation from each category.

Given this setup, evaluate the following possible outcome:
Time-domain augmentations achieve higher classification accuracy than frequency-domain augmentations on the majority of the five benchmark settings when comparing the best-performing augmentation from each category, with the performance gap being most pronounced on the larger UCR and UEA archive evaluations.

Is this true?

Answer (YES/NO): NO